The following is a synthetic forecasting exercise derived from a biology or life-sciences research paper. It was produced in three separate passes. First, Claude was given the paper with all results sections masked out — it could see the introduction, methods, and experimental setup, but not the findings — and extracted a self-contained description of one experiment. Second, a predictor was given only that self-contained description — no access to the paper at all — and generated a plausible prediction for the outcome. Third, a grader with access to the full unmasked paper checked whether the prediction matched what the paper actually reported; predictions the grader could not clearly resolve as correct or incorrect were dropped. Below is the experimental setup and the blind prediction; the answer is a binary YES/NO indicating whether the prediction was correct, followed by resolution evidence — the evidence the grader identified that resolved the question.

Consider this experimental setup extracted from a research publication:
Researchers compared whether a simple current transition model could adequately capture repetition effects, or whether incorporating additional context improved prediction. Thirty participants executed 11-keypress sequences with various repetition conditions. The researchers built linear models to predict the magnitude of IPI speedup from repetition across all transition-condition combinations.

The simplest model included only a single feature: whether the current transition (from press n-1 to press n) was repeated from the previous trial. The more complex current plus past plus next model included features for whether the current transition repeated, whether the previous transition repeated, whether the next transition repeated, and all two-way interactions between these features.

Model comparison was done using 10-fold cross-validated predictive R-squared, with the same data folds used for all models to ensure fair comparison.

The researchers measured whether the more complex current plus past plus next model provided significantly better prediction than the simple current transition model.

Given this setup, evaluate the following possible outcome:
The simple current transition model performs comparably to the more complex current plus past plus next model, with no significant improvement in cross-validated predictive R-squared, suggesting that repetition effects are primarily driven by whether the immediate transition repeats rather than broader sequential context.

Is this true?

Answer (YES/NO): NO